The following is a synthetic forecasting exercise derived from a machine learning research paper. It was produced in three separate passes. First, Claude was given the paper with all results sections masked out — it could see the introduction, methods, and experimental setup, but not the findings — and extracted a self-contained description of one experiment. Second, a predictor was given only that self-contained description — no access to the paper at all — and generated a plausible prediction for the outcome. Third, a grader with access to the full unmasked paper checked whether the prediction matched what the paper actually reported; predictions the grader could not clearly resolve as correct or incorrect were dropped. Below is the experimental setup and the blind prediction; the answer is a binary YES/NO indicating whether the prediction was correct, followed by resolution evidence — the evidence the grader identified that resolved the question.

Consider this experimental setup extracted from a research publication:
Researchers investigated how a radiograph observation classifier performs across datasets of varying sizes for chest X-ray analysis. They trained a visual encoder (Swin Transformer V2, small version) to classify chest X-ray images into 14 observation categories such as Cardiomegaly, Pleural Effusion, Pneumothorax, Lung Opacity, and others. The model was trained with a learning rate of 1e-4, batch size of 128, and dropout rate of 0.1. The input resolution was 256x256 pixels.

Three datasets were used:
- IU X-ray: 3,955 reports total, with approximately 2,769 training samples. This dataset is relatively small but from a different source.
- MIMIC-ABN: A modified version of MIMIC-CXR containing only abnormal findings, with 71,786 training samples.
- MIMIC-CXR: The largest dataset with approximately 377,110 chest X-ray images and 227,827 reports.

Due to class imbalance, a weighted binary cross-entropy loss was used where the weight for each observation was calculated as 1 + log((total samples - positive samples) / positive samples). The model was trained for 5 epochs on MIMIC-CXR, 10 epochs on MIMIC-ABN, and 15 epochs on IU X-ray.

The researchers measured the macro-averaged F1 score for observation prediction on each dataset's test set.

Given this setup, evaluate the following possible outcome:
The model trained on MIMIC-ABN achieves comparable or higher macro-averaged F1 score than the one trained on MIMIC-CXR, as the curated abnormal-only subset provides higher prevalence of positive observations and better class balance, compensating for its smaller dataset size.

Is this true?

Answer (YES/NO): NO